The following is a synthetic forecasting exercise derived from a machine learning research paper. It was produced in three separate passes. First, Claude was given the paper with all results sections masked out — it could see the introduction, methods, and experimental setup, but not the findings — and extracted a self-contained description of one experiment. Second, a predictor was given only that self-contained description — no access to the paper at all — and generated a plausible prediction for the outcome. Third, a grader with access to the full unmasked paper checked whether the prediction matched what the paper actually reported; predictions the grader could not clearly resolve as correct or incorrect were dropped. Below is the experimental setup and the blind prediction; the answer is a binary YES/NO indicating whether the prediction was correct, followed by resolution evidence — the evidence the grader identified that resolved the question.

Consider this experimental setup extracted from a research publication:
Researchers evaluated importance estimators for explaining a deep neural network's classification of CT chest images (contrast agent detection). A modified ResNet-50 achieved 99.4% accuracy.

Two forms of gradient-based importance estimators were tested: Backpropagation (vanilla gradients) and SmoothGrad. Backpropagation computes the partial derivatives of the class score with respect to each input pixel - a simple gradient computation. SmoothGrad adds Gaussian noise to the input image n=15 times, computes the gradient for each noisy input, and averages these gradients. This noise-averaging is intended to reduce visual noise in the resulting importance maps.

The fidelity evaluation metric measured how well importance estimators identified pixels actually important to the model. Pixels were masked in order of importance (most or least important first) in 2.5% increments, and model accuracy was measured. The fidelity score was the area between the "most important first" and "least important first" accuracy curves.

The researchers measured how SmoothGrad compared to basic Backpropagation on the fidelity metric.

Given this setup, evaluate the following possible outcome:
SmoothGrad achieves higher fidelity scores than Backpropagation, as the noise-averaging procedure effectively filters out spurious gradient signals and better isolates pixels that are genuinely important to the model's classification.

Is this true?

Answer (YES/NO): YES